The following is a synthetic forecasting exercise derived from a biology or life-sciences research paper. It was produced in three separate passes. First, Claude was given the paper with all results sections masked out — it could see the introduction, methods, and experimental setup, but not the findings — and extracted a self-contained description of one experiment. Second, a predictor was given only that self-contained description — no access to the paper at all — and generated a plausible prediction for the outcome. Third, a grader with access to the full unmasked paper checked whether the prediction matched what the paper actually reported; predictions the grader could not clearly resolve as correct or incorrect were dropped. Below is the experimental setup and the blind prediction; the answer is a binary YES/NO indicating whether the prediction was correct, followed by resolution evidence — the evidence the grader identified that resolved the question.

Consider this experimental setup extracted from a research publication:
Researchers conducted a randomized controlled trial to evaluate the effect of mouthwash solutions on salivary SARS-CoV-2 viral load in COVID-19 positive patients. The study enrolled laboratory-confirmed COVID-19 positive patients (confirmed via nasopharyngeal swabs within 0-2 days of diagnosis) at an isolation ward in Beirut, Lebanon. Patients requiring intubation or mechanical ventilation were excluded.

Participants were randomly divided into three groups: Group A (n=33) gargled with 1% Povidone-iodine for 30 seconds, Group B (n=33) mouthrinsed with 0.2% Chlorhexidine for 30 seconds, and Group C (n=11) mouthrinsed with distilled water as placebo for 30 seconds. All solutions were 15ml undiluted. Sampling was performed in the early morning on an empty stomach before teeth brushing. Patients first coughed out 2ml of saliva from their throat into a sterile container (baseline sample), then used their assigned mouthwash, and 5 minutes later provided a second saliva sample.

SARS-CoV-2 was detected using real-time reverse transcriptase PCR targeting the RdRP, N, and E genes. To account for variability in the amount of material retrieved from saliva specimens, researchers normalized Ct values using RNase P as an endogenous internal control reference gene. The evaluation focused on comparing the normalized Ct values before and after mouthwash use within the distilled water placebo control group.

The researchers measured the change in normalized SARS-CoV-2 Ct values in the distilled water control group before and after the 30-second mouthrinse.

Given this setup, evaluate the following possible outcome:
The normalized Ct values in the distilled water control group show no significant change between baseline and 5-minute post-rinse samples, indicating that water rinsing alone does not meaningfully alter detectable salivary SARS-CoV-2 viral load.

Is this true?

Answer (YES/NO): YES